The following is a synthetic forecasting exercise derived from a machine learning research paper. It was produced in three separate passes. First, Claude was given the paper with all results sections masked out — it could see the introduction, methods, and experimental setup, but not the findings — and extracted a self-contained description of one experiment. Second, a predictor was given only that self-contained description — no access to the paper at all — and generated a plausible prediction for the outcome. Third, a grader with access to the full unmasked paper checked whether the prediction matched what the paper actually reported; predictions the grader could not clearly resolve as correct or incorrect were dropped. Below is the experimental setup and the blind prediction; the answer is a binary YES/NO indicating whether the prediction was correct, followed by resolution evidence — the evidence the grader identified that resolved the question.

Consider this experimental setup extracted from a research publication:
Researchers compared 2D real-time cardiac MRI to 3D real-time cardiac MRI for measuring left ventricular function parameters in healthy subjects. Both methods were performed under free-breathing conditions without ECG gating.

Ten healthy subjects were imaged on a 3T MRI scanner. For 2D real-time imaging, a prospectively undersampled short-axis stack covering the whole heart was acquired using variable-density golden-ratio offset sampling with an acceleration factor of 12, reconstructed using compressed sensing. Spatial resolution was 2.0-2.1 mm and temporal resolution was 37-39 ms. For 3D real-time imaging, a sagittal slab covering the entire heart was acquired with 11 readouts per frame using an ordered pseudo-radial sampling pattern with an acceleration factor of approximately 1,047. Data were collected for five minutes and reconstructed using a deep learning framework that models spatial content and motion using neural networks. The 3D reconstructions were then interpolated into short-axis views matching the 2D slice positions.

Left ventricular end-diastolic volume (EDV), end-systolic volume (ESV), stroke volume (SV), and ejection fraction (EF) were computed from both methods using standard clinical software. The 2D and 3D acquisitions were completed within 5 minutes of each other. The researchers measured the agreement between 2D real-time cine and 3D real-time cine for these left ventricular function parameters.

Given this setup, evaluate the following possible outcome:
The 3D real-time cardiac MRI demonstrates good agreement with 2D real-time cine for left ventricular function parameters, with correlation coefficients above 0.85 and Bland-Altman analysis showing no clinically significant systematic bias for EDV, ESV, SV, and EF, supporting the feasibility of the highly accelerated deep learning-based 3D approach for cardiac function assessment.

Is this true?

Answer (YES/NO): NO